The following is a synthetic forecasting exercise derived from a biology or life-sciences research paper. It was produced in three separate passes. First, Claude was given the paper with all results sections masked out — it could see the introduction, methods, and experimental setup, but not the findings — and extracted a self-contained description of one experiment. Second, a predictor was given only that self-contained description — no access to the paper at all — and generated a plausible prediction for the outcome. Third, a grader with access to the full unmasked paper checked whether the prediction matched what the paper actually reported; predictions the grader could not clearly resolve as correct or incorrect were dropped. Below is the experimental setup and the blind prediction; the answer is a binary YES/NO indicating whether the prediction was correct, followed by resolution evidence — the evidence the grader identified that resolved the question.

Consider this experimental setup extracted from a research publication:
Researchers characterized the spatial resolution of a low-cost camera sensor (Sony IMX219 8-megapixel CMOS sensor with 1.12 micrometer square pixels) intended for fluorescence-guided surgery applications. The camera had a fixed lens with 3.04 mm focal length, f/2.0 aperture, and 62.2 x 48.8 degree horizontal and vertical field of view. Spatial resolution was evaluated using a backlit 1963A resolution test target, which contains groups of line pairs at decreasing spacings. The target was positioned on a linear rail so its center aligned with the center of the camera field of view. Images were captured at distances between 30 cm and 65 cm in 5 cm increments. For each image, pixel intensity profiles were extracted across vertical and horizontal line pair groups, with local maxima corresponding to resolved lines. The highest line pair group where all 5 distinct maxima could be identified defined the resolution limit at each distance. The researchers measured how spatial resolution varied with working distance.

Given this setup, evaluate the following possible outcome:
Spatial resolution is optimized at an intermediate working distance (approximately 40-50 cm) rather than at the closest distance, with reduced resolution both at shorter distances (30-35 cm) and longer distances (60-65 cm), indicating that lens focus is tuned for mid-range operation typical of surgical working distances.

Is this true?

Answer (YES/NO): NO